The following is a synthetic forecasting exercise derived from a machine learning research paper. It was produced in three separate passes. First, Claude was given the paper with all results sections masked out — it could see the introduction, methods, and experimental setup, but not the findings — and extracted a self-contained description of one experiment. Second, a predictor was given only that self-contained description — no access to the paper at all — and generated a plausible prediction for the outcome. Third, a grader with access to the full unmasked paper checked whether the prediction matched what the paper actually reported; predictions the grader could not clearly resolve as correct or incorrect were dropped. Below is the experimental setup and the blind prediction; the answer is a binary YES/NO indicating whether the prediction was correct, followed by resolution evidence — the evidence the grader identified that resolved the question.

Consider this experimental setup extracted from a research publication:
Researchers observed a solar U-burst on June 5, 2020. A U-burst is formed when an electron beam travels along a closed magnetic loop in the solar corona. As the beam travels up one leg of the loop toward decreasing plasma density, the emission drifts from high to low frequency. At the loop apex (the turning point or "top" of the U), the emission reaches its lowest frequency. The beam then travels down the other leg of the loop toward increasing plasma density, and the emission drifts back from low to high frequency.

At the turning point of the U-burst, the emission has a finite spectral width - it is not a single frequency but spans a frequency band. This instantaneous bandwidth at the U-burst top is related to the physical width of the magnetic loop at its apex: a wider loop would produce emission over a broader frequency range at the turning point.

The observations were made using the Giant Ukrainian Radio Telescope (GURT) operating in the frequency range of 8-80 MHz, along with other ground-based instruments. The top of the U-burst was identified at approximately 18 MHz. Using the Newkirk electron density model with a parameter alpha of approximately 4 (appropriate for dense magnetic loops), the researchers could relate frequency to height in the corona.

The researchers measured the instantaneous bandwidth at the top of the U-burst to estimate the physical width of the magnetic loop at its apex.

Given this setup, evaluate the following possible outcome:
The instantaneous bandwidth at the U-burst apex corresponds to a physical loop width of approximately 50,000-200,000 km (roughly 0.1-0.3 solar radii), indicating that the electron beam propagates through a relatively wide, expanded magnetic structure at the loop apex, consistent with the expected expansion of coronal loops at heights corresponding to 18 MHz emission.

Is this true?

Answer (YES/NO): NO